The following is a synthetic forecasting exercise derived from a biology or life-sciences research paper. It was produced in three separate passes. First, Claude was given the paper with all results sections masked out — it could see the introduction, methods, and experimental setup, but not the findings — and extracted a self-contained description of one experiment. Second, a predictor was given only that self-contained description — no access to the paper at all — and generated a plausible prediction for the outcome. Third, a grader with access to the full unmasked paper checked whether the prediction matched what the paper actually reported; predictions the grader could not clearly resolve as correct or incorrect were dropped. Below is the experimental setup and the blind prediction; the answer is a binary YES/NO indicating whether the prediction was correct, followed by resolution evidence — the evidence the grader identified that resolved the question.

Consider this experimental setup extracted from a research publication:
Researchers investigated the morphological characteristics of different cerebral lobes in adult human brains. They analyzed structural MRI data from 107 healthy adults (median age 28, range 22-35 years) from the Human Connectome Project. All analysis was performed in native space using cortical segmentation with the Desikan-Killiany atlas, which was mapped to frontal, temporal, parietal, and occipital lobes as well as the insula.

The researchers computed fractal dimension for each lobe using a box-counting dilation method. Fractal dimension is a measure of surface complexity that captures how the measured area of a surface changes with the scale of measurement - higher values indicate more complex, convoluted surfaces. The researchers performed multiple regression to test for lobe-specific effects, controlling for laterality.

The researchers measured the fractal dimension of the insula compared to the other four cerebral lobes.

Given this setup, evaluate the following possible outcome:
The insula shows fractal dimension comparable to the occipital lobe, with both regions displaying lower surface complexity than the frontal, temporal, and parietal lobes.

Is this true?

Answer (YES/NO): NO